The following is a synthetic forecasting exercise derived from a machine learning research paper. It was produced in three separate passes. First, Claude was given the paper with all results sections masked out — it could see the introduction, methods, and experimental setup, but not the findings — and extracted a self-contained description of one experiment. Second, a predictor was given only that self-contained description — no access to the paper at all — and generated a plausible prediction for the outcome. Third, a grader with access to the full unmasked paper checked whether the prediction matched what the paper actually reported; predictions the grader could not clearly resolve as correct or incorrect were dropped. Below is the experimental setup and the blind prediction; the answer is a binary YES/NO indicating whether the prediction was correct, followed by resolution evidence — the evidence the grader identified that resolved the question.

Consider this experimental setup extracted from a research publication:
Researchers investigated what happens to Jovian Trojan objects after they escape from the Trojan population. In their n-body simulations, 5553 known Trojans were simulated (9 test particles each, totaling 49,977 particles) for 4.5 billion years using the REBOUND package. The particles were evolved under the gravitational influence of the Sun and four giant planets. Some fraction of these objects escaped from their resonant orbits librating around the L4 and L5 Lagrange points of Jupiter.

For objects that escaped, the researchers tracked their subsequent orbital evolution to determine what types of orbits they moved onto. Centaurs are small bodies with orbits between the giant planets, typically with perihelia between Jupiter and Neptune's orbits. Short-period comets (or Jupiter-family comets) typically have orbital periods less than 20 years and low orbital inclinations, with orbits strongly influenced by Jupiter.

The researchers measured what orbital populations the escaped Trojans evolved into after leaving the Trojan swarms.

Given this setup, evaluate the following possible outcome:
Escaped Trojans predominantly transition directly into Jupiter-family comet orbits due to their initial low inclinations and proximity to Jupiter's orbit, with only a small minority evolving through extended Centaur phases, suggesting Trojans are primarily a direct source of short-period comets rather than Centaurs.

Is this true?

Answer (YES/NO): NO